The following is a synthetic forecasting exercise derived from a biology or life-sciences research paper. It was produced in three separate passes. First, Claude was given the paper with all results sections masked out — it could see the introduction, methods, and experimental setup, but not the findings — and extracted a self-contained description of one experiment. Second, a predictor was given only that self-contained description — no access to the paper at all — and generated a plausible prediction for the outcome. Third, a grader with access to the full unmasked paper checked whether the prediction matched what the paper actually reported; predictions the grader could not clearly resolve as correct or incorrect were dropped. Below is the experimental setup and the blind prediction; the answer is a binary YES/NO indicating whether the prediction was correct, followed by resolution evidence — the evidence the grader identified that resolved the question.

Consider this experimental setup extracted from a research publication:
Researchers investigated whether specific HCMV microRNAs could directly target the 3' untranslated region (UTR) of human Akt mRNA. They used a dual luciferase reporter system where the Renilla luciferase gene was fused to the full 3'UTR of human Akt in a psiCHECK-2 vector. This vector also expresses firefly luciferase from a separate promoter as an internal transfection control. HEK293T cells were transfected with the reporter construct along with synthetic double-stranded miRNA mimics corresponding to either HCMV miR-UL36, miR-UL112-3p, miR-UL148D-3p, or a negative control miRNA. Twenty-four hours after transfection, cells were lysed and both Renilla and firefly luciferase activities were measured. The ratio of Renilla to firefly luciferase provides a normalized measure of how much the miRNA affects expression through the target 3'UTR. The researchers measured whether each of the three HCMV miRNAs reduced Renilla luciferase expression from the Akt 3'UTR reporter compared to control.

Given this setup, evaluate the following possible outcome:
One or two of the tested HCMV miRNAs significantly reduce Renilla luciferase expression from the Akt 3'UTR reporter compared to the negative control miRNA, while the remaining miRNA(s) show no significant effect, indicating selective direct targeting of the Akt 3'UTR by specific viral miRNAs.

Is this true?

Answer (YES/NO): NO